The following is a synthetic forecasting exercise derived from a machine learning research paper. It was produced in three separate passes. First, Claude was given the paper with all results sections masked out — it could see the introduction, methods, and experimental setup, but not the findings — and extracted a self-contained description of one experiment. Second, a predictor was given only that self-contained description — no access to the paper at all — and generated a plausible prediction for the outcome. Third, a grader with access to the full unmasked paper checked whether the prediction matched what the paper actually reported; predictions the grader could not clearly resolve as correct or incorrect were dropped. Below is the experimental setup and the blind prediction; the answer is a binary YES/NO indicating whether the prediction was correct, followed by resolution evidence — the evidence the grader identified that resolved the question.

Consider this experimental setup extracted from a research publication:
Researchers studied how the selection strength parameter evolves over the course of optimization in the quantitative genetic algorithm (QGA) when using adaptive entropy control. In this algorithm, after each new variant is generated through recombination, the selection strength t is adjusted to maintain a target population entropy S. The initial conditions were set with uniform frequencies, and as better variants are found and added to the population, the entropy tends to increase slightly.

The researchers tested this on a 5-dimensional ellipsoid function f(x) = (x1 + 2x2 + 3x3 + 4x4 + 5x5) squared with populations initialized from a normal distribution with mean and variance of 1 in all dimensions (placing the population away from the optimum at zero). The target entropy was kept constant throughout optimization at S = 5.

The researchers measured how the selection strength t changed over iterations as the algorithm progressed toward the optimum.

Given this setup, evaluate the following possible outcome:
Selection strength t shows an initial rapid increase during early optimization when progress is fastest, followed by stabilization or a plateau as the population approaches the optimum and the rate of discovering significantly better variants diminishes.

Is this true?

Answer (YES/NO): NO